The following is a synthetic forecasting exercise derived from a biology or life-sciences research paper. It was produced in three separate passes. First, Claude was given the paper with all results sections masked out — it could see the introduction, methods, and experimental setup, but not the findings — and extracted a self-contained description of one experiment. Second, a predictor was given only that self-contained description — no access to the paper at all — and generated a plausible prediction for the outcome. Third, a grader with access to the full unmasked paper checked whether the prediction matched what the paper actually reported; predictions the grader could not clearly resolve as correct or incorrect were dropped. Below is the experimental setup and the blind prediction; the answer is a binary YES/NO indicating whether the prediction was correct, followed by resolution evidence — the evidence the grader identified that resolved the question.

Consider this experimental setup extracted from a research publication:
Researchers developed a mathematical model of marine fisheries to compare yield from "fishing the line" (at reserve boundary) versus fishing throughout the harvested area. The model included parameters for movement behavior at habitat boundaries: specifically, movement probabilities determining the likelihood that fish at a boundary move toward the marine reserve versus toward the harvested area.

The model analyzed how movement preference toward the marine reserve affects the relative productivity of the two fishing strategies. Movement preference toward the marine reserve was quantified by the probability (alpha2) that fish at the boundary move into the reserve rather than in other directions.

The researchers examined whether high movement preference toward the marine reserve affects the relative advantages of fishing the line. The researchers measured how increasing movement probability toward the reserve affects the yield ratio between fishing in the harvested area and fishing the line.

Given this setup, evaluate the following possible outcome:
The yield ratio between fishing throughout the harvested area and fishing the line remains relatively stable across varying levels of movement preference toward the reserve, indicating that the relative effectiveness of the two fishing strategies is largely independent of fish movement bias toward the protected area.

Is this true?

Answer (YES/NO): NO